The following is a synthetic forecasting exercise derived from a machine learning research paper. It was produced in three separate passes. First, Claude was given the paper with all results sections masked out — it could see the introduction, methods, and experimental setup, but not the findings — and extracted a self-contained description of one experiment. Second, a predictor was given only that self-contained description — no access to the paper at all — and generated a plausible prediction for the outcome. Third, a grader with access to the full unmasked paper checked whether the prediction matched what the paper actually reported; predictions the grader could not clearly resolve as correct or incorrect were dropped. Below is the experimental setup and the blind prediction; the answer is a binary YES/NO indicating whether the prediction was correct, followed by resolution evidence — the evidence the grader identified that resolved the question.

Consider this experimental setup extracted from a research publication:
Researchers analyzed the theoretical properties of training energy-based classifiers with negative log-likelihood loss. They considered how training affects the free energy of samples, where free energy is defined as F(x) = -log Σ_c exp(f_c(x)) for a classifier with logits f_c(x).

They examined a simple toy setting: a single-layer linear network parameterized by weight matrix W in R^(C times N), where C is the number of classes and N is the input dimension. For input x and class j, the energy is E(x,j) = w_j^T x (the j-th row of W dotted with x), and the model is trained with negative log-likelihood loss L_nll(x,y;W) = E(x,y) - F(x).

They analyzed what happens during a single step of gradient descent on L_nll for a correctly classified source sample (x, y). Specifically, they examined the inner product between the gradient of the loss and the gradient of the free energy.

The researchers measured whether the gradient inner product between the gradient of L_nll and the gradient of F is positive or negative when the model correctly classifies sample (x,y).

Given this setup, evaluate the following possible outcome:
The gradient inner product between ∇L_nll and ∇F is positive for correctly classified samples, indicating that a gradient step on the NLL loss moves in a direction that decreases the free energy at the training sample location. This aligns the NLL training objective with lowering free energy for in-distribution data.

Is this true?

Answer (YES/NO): YES